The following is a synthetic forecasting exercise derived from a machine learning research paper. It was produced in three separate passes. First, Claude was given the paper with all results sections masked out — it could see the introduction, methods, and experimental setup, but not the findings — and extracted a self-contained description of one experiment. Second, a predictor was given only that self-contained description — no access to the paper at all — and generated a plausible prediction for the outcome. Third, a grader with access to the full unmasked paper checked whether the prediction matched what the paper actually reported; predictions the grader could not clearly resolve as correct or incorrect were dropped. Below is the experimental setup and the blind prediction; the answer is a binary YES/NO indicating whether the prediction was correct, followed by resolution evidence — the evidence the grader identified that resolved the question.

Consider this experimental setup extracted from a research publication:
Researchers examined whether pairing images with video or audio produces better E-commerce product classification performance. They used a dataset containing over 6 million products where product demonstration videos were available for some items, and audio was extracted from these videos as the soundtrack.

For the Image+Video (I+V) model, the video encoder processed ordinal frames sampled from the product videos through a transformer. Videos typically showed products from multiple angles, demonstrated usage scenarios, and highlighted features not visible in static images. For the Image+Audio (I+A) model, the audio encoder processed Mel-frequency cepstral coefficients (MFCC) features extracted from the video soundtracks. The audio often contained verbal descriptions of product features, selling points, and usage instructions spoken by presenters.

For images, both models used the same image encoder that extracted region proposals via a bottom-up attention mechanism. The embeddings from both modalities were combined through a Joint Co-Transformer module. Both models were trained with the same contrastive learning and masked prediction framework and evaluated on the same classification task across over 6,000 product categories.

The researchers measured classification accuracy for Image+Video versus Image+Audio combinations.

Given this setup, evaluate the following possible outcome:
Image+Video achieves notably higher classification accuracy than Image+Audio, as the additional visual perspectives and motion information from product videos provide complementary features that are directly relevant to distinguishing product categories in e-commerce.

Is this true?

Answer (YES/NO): YES